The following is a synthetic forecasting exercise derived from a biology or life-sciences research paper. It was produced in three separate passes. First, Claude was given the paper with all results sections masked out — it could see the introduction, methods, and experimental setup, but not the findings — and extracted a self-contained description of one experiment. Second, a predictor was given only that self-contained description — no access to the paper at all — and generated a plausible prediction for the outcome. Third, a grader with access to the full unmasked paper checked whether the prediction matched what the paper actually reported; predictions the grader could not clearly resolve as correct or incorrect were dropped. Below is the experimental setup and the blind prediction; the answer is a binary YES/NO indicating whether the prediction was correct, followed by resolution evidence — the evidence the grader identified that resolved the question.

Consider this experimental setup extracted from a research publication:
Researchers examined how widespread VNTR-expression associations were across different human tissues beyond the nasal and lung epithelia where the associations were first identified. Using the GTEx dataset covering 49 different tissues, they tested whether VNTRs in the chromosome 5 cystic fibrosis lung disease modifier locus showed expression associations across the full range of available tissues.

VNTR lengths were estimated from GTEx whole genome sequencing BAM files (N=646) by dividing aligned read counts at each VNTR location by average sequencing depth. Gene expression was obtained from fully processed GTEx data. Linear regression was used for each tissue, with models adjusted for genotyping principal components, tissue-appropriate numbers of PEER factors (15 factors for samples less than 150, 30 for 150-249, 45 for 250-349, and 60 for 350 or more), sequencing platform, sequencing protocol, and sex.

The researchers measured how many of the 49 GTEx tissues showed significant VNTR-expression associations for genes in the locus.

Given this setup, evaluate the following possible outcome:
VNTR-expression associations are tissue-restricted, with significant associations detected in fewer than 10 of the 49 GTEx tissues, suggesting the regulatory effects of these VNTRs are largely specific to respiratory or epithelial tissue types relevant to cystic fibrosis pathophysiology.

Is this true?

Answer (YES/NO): NO